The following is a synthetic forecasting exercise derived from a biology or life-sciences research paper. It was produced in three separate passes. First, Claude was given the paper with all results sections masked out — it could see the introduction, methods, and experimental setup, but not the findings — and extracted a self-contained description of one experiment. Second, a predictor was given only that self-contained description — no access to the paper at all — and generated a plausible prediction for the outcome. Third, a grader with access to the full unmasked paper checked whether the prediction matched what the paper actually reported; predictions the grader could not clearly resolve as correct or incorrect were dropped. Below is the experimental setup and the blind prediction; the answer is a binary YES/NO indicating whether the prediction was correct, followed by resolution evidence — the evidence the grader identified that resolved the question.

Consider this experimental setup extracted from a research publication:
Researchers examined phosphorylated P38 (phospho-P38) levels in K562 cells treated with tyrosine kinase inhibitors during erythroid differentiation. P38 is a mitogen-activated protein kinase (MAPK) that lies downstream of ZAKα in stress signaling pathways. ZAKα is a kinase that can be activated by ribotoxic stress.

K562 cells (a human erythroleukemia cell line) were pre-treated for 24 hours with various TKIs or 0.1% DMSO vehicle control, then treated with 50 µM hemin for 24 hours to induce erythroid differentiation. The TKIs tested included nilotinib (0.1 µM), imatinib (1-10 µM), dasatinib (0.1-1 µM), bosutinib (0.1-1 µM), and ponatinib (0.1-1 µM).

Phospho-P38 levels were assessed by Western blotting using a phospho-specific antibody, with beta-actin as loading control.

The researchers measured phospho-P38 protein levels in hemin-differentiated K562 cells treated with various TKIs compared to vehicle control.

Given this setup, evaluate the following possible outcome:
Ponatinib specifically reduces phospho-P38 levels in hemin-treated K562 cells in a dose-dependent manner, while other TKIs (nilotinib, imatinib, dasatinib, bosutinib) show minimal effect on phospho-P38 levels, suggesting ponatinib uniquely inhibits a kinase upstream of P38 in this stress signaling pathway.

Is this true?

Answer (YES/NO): NO